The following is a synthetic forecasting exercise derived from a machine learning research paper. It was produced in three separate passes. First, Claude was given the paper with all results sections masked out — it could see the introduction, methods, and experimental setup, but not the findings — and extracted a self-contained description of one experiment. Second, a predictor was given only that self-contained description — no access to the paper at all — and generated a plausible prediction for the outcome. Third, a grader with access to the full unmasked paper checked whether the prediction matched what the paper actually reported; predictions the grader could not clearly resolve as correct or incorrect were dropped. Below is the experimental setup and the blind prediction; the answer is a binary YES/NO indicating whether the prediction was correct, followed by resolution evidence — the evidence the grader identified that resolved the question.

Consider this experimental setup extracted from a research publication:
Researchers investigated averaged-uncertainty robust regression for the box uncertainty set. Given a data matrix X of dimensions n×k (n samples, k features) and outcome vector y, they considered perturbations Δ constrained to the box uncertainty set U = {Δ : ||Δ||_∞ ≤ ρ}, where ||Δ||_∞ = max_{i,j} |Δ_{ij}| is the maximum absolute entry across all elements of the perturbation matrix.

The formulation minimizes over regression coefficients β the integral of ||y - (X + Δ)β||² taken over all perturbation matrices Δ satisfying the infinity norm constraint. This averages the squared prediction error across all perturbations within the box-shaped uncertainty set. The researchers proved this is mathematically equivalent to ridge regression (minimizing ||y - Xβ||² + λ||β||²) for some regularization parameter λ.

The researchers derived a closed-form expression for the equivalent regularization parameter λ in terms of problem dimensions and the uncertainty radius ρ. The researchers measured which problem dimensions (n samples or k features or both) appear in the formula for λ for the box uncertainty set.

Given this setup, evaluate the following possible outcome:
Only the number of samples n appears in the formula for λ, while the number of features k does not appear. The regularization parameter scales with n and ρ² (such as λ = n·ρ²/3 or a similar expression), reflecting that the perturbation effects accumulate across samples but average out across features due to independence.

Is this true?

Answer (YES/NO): YES